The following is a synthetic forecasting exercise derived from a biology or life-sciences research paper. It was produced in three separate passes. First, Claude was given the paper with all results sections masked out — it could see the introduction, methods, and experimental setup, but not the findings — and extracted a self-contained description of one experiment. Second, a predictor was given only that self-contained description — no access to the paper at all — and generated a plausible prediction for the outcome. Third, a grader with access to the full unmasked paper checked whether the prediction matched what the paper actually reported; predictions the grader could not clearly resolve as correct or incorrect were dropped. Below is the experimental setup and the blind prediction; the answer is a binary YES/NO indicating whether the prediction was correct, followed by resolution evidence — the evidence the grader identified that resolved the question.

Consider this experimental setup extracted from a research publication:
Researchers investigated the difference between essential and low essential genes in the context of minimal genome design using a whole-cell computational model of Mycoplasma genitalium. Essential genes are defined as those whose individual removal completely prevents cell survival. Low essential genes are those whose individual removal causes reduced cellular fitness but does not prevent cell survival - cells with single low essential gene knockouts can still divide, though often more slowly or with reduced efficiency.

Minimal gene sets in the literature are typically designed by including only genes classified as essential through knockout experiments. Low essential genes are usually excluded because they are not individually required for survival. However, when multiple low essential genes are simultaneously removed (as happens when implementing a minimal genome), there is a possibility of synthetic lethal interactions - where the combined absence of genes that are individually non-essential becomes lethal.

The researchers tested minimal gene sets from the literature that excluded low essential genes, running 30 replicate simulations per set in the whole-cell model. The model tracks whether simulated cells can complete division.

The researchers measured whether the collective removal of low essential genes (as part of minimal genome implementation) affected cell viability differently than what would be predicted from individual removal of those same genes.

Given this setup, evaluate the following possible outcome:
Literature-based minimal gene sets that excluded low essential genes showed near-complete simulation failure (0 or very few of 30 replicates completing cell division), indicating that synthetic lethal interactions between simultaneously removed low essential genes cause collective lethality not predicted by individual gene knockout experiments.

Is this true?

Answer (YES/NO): YES